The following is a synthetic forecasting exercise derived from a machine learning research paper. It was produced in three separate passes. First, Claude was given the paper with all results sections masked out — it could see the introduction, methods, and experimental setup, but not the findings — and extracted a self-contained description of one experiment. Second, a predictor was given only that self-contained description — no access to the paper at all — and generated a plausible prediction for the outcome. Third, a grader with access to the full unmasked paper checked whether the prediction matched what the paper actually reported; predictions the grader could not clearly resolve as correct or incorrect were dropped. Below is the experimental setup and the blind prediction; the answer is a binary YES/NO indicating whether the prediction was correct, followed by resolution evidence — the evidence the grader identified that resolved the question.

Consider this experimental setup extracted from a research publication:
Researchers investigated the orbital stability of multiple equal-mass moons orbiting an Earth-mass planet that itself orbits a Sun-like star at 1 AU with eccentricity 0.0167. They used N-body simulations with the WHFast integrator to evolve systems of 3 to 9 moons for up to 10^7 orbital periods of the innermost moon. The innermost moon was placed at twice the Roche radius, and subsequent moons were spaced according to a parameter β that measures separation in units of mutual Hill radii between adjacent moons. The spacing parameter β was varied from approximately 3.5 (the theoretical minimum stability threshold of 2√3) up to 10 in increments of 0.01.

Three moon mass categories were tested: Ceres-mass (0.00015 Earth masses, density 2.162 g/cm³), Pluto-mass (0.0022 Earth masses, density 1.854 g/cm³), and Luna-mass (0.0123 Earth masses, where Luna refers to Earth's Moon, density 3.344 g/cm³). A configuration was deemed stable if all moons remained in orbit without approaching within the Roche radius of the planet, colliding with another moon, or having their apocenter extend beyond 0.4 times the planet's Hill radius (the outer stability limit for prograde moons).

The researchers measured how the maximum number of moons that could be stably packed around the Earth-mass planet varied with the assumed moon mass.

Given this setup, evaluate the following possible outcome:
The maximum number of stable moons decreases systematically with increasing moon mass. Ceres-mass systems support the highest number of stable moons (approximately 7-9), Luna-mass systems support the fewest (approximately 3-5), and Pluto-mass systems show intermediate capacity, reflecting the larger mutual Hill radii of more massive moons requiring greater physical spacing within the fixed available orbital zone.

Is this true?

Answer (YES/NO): YES